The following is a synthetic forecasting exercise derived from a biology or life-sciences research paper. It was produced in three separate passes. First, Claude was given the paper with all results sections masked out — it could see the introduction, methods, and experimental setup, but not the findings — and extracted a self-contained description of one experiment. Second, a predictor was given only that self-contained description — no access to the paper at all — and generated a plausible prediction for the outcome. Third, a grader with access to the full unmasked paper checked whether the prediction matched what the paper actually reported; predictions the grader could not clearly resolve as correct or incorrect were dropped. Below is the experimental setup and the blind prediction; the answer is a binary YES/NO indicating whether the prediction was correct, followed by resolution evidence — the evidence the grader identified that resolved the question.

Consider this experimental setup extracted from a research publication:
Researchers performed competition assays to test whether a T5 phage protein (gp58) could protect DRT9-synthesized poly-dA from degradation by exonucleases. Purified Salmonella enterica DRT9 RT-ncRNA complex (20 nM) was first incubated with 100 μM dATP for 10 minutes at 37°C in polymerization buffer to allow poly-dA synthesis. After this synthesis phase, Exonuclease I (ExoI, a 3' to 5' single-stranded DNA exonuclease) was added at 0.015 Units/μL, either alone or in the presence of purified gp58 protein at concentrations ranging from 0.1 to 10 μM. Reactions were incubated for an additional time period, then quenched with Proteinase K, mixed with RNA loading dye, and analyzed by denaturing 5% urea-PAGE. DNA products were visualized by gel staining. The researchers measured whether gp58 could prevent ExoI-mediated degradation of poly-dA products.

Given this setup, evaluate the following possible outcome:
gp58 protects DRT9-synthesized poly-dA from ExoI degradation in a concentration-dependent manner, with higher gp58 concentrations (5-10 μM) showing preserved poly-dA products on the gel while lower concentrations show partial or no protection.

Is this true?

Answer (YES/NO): YES